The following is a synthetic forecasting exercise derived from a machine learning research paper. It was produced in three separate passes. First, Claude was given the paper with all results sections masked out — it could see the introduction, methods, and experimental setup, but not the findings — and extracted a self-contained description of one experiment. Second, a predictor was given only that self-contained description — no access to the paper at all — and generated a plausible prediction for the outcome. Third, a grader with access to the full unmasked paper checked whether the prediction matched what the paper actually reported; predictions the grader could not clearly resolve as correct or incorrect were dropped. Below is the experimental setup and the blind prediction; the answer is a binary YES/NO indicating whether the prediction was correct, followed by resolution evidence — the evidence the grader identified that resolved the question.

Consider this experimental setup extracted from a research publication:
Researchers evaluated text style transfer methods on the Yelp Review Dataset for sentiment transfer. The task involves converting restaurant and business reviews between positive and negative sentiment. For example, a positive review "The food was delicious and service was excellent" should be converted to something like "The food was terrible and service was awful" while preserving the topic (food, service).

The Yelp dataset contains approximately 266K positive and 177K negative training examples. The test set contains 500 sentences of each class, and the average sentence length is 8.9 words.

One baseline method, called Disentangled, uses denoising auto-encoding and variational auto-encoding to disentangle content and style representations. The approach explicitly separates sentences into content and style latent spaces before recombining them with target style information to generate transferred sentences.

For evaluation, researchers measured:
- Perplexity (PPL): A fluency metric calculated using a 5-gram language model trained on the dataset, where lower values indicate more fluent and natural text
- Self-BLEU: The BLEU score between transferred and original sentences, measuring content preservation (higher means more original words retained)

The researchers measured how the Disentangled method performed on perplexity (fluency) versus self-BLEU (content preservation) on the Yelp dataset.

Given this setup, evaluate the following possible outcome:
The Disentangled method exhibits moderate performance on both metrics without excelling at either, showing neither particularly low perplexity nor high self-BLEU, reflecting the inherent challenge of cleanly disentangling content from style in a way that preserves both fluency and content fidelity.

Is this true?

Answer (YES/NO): NO